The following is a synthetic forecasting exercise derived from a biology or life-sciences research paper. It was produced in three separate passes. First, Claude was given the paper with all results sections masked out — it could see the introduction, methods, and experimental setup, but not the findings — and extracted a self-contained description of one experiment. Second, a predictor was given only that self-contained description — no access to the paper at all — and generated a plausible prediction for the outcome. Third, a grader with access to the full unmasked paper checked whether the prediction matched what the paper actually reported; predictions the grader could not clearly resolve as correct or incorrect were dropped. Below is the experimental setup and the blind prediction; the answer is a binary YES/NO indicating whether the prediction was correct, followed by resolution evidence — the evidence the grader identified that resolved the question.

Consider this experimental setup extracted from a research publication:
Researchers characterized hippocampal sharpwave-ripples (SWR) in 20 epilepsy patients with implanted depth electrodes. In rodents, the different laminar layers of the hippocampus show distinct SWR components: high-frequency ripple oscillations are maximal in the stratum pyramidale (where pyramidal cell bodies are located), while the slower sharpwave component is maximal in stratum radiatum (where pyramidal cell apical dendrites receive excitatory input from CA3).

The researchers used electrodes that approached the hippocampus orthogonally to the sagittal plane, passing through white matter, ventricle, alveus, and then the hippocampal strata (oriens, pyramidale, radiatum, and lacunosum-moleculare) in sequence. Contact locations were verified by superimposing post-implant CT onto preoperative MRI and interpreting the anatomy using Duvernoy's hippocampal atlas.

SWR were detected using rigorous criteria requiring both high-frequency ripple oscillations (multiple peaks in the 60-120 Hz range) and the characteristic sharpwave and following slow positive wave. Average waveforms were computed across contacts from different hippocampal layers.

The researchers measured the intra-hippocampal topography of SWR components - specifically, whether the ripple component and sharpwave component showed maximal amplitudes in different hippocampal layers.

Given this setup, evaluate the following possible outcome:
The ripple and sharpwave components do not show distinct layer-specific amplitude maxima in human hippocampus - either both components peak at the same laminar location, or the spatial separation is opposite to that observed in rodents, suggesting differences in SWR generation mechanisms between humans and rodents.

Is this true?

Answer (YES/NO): NO